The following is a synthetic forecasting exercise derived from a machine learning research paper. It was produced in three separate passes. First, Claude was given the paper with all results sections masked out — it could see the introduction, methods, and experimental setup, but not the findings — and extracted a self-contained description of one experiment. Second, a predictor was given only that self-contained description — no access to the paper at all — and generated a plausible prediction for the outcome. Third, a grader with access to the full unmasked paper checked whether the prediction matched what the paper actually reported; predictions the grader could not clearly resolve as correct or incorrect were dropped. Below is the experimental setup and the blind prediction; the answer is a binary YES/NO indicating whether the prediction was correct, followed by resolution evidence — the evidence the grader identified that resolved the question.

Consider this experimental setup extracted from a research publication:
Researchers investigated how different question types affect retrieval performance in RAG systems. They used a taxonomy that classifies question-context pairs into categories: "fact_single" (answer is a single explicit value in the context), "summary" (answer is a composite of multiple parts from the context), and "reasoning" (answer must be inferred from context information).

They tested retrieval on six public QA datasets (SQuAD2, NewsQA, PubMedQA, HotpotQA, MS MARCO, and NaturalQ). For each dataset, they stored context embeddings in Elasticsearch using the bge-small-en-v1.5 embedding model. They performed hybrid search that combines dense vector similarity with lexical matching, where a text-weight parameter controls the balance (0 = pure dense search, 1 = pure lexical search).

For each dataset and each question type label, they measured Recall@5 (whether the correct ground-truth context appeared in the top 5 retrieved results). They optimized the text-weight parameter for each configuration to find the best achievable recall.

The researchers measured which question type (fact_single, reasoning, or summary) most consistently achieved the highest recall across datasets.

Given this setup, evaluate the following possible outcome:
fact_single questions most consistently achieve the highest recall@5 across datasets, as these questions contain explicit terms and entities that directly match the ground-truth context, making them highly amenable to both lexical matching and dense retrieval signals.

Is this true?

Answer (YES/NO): YES